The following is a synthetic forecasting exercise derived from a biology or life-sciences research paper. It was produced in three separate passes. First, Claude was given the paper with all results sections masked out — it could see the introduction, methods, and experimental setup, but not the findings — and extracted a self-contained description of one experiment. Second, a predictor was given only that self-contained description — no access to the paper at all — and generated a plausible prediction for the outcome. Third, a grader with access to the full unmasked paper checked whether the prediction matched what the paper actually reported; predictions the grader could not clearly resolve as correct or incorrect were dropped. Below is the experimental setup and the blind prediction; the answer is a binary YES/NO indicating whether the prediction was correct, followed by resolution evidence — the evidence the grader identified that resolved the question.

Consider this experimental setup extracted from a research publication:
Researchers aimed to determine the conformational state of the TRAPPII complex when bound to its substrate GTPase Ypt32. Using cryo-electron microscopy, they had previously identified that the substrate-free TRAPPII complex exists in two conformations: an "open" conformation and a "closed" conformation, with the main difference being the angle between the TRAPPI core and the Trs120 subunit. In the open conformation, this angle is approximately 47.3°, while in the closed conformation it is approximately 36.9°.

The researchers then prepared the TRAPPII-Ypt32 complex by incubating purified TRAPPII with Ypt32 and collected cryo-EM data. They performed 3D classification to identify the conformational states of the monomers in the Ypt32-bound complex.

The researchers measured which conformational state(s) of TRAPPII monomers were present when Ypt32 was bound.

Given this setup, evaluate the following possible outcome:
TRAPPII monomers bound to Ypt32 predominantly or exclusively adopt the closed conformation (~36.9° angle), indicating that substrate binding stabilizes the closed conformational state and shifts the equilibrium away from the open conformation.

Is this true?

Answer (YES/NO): YES